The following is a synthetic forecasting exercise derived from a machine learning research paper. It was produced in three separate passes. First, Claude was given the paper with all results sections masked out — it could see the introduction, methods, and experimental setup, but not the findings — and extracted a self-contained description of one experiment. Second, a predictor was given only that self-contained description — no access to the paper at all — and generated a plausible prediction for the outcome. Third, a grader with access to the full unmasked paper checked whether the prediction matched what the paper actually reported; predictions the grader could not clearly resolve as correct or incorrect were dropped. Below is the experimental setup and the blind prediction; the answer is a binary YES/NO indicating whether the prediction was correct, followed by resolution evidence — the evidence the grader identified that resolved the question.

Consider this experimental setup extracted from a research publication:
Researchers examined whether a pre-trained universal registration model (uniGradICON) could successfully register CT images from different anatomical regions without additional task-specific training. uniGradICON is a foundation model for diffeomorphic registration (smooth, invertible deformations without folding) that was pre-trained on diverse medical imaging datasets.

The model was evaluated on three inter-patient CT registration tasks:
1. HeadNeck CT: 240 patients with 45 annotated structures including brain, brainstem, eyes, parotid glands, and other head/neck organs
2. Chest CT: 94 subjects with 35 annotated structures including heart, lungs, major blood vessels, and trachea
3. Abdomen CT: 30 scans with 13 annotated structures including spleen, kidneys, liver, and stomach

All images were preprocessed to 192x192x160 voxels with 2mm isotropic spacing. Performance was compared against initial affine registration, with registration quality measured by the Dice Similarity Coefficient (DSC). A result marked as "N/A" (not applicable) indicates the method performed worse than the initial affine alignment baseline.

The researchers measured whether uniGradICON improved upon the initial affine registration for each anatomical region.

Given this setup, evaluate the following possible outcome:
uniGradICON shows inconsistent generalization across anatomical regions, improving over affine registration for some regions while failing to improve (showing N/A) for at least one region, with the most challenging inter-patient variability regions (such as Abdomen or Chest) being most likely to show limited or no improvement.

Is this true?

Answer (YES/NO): NO